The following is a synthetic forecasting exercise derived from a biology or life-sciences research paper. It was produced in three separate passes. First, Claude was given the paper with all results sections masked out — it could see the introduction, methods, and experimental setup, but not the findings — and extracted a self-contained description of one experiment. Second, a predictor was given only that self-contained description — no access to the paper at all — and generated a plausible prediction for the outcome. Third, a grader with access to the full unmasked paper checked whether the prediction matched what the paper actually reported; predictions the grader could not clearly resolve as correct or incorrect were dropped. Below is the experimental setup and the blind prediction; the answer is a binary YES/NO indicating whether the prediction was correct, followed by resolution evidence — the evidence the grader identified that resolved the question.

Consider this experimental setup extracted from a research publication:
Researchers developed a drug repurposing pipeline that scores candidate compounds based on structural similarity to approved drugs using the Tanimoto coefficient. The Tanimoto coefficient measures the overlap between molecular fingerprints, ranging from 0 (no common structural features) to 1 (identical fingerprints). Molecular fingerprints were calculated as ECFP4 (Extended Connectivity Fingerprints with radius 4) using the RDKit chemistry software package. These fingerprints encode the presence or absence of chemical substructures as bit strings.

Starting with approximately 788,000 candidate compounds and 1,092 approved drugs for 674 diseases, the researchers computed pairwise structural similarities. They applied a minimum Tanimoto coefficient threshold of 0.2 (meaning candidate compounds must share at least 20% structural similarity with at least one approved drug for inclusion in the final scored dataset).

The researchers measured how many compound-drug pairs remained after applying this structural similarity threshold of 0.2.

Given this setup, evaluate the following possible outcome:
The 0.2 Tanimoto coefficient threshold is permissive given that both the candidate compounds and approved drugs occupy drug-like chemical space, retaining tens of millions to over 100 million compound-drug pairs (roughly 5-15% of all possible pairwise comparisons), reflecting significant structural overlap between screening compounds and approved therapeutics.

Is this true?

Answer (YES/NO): NO